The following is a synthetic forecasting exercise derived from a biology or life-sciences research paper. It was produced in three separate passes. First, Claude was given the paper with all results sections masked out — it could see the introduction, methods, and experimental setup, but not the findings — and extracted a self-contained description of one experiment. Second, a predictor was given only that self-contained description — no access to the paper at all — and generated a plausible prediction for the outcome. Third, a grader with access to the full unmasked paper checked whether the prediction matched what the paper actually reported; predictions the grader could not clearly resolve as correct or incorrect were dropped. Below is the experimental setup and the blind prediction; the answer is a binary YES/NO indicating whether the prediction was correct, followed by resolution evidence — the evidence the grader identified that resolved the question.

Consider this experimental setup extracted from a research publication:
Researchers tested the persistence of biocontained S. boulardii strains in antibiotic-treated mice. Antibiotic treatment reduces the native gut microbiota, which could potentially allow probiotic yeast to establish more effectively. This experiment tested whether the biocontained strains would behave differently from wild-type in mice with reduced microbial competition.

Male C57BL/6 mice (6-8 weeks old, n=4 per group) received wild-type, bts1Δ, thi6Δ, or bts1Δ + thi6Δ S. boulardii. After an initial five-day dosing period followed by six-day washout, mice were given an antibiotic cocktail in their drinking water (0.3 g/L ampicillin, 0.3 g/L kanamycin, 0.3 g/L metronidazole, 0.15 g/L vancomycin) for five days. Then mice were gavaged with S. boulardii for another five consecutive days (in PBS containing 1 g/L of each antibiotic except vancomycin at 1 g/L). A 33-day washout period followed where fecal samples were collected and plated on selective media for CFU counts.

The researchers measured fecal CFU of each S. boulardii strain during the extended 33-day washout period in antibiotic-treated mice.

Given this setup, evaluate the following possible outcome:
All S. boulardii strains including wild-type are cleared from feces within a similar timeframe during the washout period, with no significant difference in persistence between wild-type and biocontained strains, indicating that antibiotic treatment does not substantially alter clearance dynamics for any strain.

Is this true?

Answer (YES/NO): YES